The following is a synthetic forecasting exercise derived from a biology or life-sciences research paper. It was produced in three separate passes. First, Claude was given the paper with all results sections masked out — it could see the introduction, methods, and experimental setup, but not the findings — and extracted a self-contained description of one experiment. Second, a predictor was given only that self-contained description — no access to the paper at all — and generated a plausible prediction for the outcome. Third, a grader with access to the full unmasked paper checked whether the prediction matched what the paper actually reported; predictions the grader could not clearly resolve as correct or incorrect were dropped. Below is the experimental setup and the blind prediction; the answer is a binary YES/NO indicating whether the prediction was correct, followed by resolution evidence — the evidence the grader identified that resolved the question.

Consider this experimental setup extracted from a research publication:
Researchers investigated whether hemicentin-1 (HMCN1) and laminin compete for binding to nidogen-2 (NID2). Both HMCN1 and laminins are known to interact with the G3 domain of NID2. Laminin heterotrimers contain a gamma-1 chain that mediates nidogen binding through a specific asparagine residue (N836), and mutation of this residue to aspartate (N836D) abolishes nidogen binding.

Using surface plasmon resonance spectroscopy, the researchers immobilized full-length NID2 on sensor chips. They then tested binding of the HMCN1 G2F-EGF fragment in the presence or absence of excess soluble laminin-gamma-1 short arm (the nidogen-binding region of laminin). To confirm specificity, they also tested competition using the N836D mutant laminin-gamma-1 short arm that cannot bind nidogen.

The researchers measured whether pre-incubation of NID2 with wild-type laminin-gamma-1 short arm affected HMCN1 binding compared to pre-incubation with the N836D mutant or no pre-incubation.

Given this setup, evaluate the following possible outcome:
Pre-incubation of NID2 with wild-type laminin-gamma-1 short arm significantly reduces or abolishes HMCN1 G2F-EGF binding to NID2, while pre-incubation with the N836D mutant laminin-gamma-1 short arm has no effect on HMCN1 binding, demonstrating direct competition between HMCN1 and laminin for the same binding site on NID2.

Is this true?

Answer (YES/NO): YES